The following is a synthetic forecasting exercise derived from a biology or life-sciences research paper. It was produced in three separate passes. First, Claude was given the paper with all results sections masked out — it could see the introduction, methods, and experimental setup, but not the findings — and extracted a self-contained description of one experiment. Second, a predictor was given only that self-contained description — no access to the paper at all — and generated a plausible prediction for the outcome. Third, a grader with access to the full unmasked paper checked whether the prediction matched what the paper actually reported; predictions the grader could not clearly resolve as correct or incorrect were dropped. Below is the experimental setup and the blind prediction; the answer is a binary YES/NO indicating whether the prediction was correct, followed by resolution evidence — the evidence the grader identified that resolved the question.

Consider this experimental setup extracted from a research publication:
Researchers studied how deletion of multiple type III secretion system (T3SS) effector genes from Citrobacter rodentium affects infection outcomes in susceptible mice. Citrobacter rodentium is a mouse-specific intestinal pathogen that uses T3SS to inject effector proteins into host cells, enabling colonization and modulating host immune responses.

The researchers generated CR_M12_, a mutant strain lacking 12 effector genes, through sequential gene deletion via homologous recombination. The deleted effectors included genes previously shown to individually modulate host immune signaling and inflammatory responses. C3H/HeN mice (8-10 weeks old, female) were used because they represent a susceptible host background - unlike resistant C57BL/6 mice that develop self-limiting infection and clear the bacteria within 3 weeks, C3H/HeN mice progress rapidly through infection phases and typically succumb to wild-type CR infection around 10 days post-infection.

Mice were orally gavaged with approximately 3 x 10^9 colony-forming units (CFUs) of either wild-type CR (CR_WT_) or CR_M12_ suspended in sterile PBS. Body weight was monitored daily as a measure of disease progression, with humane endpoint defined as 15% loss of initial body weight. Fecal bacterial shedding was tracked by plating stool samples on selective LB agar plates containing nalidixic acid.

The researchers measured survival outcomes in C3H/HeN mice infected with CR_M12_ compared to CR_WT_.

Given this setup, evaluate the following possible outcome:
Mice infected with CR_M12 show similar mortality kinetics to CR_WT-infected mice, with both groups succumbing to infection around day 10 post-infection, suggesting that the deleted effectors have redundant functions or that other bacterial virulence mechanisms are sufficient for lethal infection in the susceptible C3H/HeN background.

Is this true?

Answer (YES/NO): NO